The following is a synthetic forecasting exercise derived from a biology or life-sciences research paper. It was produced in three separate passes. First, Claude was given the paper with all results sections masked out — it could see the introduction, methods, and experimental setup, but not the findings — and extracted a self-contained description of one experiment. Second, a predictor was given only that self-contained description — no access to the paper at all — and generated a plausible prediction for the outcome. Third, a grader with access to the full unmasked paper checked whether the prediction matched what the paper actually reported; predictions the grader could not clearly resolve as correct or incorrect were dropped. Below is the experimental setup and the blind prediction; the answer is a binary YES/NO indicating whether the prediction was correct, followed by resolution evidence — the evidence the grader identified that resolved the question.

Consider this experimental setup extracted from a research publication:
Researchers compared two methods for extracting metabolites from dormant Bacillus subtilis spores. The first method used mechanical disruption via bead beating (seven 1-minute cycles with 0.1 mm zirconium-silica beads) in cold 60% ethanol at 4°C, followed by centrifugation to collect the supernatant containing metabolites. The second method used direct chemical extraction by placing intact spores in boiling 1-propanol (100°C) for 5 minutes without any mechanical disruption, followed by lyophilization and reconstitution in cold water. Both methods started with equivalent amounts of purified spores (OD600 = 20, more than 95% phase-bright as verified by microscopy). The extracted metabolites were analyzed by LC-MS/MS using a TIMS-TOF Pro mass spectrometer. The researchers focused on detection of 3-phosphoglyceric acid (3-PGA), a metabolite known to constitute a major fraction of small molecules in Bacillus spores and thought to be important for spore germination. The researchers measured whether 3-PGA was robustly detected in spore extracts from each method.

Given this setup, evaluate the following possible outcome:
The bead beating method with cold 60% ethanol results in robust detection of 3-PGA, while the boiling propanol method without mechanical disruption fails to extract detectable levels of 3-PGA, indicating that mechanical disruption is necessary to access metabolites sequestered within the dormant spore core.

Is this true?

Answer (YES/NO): NO